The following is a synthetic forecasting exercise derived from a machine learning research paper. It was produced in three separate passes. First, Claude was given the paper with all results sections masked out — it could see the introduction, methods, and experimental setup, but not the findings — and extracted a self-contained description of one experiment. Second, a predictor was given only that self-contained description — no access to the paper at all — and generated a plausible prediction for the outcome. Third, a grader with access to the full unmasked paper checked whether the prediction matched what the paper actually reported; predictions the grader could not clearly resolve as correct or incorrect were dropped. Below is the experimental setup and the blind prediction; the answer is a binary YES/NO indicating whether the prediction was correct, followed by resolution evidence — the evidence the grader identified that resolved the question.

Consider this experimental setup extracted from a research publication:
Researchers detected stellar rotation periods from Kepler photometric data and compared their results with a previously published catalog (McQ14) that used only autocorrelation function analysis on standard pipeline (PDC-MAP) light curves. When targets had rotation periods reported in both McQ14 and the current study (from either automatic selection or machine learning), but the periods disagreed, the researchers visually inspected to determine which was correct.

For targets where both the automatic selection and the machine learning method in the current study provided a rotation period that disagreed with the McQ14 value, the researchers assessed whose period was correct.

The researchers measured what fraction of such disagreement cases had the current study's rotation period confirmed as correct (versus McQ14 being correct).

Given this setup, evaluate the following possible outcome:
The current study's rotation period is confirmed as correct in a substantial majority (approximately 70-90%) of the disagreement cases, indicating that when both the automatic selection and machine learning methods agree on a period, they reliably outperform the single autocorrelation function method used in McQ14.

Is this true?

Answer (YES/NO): NO